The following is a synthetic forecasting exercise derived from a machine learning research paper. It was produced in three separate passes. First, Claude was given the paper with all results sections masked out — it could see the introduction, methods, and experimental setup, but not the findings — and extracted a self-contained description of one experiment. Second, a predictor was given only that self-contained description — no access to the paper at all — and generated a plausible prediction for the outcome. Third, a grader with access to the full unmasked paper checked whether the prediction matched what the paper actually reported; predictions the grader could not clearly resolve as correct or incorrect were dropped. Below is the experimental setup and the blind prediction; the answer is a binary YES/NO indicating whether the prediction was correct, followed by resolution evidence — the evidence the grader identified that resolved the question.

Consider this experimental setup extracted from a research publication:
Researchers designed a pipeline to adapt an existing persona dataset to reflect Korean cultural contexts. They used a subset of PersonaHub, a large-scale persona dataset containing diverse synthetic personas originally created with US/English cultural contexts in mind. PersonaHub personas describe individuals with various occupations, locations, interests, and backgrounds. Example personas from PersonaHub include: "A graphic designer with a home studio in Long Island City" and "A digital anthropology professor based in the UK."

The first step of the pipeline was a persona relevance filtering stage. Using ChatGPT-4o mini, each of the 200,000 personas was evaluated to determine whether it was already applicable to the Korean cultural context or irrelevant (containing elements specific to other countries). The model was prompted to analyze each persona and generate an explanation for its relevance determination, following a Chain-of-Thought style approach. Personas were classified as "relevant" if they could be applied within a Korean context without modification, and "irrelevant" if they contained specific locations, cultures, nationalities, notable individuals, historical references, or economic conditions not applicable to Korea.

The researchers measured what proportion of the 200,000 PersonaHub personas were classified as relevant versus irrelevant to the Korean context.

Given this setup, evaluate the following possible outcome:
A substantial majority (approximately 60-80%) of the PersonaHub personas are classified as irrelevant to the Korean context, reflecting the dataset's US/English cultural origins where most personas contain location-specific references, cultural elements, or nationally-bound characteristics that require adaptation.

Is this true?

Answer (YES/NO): NO